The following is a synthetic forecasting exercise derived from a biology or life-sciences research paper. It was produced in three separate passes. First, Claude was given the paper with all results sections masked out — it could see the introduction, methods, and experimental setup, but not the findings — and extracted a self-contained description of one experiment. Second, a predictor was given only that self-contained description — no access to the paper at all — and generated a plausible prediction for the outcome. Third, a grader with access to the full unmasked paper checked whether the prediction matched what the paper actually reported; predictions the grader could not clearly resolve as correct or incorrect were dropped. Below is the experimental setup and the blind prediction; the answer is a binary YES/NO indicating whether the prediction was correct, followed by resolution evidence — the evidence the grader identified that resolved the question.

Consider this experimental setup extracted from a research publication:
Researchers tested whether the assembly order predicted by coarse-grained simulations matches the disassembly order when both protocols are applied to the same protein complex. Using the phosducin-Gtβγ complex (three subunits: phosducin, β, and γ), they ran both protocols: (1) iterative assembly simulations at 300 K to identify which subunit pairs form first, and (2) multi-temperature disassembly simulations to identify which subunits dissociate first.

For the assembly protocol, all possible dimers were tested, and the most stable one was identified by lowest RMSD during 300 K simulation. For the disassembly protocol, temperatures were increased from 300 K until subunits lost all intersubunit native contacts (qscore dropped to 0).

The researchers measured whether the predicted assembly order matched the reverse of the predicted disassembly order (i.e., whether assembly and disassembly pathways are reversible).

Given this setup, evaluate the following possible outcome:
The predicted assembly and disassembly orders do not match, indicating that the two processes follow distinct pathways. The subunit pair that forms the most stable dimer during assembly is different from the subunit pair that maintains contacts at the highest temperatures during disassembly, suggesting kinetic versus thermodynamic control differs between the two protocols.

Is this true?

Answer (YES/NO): NO